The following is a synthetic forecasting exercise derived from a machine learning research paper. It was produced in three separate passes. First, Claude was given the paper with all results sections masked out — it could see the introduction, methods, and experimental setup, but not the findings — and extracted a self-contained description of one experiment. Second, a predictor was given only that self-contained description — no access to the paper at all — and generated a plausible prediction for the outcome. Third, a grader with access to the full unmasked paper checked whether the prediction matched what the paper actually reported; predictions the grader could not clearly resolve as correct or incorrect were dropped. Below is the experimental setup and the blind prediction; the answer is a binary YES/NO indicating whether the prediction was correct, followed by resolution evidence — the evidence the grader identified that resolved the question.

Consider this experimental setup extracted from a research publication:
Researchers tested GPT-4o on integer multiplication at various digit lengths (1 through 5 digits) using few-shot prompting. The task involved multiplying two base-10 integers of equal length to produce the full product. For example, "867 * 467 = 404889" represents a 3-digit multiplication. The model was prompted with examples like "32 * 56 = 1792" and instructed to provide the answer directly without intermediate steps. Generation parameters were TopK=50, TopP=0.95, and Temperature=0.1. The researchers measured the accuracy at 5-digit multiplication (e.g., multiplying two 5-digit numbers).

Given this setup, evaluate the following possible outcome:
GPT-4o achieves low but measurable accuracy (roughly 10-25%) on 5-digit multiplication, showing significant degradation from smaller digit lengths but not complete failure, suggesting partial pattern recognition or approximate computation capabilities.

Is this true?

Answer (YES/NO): NO